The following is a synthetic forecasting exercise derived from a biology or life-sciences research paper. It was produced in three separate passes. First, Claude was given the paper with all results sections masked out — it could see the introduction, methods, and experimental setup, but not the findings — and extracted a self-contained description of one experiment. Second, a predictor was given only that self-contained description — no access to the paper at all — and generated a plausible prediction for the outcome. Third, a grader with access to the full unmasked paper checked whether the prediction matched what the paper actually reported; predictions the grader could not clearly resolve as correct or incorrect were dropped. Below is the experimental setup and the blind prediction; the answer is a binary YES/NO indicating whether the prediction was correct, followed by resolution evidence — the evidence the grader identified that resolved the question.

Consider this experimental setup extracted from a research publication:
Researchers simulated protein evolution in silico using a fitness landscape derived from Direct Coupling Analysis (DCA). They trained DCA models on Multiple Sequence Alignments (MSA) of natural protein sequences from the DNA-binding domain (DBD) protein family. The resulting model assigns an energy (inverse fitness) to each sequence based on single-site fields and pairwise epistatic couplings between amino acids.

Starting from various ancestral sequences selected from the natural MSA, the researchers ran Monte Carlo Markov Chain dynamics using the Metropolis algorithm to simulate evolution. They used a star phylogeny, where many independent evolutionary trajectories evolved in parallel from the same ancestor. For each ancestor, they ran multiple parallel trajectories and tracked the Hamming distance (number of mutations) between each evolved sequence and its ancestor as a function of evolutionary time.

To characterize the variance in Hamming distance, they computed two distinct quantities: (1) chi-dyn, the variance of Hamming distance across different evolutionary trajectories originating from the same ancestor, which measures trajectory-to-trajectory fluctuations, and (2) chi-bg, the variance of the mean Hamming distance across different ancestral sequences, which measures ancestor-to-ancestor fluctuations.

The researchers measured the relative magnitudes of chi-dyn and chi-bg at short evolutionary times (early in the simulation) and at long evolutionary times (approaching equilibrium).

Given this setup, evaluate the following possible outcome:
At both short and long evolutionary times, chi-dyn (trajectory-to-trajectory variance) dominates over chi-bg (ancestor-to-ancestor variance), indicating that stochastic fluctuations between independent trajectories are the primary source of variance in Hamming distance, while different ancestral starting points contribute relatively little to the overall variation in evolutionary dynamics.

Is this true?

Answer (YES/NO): NO